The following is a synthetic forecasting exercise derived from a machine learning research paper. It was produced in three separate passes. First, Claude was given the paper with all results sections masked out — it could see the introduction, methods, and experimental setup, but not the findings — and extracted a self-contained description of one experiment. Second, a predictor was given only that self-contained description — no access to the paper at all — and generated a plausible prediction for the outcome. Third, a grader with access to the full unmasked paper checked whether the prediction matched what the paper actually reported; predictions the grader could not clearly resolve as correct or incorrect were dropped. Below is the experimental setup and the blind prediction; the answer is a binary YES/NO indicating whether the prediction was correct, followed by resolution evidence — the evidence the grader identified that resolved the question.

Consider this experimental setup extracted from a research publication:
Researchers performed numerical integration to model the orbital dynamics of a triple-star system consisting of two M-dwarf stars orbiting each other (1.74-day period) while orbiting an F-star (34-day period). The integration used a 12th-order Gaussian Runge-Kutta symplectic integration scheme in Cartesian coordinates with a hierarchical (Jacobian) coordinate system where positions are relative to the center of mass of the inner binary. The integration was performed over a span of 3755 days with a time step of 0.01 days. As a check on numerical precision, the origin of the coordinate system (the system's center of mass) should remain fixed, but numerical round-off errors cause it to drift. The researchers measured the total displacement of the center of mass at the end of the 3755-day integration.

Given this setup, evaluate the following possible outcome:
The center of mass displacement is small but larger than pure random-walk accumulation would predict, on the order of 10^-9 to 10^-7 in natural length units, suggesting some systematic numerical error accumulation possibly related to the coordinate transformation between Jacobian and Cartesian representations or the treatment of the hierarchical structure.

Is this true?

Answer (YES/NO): NO